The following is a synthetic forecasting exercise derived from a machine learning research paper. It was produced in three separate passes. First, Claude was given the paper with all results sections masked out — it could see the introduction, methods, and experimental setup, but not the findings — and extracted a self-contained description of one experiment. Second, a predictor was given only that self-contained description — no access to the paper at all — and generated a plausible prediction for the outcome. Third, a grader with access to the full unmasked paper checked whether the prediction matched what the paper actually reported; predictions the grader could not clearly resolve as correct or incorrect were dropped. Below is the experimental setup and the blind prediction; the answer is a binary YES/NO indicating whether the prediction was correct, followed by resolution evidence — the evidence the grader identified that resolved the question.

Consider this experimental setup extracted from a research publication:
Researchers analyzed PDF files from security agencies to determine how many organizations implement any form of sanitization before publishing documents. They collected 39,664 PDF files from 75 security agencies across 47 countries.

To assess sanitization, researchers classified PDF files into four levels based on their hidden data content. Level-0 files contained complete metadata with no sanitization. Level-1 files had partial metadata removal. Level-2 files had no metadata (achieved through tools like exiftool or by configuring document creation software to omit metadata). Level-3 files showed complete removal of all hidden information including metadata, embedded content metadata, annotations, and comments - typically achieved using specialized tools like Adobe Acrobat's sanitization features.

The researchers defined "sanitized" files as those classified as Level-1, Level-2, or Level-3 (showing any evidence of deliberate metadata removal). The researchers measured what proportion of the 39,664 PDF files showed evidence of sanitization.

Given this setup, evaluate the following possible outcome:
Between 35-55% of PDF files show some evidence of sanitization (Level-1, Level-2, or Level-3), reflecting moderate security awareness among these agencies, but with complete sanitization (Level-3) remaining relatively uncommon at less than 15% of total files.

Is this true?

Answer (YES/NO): NO